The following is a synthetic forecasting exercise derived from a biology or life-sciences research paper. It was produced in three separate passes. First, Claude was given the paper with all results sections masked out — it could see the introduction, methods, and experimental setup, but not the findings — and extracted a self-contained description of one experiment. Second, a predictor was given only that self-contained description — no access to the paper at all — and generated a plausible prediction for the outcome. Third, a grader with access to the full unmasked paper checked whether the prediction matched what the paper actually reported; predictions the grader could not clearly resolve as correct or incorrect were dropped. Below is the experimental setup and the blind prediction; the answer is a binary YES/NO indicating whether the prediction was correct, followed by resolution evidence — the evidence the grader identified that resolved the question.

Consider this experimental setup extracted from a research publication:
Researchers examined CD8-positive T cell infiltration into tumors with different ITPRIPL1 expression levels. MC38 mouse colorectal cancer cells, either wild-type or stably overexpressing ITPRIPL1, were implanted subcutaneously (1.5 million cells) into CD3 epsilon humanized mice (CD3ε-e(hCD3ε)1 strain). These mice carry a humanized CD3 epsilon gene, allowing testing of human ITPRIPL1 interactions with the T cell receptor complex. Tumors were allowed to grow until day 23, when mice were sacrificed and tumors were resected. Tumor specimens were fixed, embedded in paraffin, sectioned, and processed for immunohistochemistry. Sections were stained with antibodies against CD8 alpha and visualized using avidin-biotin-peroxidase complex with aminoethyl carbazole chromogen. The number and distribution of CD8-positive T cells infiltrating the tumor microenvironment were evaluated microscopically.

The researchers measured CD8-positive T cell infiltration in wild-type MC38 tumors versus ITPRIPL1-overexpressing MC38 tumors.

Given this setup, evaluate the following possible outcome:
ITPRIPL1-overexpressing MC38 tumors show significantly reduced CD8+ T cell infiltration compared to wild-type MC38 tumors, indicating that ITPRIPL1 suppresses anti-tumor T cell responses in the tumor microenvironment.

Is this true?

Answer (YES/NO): YES